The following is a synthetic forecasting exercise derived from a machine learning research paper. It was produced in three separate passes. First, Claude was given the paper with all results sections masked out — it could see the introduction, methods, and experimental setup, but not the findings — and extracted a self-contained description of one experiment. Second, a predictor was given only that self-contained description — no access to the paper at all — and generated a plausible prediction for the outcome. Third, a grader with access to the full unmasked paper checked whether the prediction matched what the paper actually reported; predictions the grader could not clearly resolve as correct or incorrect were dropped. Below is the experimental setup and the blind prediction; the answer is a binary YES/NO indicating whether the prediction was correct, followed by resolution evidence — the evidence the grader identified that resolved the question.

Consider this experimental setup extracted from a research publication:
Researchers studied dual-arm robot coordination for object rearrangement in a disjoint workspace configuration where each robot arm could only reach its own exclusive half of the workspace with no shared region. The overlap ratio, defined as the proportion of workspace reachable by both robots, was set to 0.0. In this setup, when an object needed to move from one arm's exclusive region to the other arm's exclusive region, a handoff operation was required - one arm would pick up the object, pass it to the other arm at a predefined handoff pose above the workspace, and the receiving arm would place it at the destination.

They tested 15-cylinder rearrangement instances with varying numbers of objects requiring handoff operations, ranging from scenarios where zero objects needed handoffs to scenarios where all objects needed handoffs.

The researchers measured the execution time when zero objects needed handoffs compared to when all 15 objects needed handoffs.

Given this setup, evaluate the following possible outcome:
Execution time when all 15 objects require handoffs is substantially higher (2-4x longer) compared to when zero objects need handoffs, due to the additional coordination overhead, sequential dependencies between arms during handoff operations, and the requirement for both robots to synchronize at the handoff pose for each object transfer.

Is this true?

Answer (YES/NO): YES